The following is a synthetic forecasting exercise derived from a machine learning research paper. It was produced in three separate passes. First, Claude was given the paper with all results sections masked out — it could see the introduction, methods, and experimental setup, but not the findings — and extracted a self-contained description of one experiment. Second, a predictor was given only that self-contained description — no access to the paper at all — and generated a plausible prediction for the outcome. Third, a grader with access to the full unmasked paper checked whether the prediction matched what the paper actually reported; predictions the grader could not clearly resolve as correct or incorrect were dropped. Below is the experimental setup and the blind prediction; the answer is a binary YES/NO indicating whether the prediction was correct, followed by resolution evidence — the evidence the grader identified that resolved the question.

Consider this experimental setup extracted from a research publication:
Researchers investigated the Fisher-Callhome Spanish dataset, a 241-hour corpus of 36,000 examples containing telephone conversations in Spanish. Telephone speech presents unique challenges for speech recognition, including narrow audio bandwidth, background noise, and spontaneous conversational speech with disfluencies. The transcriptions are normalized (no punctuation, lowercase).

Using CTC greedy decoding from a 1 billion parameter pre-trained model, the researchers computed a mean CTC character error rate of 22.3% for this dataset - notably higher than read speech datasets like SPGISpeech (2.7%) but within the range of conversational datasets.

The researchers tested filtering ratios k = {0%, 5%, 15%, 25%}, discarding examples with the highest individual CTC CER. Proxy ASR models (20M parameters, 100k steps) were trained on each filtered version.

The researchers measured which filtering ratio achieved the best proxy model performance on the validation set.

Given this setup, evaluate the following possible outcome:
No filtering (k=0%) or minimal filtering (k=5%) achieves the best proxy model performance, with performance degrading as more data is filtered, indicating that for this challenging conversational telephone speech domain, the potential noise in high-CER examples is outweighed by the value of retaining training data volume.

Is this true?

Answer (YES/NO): NO